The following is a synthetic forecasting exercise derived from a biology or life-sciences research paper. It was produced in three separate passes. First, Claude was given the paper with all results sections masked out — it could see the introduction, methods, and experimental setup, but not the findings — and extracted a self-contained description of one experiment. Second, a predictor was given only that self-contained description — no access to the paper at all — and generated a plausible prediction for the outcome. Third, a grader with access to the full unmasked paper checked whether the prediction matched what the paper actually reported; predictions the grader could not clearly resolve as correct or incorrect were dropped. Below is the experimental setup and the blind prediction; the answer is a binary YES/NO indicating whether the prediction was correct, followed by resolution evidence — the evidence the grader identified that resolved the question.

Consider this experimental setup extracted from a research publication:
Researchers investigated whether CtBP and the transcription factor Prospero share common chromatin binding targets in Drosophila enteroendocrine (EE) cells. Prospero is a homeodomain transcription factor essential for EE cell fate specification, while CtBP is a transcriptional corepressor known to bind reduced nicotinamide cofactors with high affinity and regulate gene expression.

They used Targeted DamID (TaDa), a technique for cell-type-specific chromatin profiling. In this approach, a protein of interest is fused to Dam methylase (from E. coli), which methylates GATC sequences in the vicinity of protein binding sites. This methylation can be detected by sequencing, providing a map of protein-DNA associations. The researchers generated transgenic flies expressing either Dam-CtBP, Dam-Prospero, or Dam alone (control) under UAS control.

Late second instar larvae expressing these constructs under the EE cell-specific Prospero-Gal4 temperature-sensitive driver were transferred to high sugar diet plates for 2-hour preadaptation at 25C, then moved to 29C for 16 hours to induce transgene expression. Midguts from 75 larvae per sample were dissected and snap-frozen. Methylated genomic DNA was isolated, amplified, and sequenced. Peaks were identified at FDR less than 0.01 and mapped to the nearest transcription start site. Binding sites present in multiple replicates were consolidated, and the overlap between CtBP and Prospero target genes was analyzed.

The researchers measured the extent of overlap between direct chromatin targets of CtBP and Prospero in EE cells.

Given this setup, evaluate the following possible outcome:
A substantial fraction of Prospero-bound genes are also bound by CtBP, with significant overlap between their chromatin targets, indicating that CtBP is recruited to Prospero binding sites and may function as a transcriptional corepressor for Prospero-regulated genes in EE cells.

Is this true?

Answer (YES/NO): YES